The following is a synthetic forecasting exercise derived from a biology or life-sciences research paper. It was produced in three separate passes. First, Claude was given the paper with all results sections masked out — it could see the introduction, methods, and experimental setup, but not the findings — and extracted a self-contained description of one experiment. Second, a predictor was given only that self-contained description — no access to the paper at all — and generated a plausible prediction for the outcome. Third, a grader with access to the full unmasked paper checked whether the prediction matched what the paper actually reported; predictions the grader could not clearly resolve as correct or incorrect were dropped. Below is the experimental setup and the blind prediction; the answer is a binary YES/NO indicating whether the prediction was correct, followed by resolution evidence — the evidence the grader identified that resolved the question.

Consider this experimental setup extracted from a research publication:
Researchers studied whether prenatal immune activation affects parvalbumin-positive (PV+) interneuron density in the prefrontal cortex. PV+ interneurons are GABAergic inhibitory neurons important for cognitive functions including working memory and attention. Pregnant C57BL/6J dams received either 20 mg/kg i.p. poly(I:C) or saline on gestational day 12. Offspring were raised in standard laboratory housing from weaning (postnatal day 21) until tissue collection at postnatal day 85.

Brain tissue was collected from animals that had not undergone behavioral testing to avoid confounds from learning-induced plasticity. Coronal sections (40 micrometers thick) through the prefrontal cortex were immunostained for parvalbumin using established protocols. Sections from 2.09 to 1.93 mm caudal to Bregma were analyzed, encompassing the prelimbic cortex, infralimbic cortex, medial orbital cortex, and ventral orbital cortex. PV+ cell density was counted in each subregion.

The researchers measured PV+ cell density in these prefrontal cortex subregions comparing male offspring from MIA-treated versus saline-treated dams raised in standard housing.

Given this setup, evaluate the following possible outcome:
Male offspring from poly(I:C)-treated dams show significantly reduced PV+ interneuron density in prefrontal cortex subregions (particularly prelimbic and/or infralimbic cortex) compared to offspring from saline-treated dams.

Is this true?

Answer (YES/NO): NO